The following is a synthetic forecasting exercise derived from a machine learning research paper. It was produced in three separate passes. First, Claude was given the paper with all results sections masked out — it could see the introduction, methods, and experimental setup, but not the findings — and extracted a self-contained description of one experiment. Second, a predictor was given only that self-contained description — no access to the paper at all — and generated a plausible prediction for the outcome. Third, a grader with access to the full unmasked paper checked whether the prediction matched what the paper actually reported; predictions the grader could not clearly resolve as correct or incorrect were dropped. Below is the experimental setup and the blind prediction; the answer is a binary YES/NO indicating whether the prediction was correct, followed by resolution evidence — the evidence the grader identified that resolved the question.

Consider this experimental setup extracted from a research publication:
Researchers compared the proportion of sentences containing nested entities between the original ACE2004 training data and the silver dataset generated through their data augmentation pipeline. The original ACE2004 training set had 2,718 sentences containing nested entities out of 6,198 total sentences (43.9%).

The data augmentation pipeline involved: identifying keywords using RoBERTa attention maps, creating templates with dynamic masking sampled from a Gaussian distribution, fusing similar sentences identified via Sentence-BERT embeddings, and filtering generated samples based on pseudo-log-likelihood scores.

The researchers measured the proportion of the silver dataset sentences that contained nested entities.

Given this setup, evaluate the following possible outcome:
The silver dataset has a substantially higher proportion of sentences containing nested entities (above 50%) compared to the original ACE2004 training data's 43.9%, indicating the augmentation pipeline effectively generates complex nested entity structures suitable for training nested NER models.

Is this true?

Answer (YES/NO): NO